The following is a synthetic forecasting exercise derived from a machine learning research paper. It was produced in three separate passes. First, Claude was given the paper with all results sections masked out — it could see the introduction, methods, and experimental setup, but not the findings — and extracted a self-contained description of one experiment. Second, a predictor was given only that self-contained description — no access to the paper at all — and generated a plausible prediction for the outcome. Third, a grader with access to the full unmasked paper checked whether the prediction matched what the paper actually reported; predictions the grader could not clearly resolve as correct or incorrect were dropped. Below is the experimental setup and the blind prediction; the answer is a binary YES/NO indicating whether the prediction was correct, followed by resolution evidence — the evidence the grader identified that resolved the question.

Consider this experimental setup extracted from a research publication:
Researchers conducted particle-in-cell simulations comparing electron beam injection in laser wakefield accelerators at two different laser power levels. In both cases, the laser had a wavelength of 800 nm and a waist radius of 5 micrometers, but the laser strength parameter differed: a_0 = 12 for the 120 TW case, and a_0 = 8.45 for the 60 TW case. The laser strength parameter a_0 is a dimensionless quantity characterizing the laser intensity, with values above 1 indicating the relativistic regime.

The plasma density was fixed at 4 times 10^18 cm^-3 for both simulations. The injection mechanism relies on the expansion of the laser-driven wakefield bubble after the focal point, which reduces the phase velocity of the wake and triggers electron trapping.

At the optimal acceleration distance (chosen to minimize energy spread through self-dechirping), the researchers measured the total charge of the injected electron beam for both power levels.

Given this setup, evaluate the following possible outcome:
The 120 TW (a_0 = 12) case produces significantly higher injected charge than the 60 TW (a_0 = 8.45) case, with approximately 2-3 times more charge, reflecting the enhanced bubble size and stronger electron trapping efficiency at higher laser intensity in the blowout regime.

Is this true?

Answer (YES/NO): YES